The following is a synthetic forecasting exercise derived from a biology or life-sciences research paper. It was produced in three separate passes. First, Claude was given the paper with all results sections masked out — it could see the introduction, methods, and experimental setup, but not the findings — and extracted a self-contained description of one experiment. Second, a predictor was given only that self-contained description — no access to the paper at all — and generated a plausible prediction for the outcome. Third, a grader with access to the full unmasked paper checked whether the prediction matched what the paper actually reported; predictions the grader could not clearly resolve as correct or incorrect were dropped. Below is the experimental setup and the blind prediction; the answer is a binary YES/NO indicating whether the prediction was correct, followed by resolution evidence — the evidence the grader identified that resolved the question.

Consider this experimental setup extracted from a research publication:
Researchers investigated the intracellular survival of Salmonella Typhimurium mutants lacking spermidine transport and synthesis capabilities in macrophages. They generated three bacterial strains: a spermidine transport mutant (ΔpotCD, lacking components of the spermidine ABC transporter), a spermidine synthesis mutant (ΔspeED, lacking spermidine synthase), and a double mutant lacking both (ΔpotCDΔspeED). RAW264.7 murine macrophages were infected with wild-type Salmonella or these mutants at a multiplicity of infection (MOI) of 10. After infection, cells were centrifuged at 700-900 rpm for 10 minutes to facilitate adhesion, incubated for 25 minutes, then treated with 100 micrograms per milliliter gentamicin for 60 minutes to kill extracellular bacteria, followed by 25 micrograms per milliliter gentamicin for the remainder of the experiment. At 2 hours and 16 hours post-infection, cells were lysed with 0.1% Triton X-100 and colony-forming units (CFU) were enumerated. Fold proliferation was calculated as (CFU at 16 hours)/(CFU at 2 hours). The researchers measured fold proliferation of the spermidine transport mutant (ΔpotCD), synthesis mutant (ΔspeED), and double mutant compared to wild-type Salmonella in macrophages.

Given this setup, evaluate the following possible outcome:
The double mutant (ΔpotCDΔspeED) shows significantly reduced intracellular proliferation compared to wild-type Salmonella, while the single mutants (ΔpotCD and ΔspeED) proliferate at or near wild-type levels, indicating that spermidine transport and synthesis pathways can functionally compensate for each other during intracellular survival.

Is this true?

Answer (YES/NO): NO